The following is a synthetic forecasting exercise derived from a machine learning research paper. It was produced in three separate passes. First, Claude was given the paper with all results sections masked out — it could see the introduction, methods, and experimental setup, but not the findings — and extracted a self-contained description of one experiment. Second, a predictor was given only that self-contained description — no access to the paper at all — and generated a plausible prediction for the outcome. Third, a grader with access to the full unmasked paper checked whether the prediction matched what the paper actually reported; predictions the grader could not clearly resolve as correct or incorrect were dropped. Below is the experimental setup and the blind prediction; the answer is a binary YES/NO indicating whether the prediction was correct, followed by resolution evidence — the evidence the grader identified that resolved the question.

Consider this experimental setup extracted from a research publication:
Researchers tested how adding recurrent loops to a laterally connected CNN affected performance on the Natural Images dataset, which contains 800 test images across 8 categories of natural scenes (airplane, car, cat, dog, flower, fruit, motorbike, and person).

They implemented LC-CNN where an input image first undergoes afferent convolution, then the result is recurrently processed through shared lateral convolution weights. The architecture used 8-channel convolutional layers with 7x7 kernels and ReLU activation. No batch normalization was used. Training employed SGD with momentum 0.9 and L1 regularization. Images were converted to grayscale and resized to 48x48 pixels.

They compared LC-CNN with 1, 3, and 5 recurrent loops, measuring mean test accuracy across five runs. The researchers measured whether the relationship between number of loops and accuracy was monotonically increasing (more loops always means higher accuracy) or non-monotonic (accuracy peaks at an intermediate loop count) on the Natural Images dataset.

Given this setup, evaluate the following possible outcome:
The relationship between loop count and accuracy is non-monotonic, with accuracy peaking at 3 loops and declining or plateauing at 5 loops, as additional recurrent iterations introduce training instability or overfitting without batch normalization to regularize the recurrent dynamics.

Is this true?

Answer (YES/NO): YES